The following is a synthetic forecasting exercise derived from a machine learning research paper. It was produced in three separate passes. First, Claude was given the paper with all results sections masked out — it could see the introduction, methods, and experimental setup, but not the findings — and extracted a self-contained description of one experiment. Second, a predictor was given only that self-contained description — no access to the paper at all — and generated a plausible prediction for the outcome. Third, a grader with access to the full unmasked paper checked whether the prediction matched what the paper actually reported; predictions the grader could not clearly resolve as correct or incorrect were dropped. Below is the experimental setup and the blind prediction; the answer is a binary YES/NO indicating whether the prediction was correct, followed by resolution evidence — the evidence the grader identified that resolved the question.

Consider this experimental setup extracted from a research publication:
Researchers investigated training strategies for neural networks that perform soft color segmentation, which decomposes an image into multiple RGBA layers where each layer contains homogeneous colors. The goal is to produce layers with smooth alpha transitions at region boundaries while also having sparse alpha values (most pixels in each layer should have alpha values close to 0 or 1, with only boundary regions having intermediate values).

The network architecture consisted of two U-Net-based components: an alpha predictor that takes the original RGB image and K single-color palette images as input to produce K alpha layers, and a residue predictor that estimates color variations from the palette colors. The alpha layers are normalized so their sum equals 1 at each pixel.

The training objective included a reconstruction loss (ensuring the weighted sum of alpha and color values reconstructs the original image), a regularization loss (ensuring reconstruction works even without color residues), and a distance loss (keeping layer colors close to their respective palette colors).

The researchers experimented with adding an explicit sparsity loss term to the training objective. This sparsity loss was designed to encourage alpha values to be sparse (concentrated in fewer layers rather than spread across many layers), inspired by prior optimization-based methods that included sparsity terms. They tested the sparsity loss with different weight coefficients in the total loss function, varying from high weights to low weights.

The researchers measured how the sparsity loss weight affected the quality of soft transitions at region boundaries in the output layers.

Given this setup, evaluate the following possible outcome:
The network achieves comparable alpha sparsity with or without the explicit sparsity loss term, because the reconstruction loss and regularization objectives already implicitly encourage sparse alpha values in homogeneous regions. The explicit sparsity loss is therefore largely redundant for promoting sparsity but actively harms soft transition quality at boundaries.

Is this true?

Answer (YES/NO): NO